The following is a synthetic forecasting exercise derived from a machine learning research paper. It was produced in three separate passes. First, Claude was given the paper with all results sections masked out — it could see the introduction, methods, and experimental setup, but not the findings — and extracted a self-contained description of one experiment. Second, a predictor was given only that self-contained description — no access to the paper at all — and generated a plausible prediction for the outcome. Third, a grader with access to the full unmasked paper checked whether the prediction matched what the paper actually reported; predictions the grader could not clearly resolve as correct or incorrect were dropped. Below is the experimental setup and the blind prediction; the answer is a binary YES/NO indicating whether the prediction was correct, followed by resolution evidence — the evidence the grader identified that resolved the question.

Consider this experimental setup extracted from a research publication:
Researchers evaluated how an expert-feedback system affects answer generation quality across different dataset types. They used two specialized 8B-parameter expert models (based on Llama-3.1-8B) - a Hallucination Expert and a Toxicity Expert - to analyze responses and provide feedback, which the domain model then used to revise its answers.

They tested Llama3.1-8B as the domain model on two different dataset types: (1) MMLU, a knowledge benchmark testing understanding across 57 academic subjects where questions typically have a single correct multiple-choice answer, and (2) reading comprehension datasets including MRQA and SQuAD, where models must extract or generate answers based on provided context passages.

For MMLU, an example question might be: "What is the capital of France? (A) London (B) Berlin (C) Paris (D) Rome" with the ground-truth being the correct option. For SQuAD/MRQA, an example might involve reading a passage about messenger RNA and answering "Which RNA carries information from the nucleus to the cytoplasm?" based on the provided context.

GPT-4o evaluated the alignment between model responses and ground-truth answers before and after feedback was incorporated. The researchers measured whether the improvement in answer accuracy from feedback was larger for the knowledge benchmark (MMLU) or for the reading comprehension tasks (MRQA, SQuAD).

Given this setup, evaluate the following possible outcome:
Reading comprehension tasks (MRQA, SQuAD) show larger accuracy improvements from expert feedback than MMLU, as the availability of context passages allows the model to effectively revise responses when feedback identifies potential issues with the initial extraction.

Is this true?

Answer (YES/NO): YES